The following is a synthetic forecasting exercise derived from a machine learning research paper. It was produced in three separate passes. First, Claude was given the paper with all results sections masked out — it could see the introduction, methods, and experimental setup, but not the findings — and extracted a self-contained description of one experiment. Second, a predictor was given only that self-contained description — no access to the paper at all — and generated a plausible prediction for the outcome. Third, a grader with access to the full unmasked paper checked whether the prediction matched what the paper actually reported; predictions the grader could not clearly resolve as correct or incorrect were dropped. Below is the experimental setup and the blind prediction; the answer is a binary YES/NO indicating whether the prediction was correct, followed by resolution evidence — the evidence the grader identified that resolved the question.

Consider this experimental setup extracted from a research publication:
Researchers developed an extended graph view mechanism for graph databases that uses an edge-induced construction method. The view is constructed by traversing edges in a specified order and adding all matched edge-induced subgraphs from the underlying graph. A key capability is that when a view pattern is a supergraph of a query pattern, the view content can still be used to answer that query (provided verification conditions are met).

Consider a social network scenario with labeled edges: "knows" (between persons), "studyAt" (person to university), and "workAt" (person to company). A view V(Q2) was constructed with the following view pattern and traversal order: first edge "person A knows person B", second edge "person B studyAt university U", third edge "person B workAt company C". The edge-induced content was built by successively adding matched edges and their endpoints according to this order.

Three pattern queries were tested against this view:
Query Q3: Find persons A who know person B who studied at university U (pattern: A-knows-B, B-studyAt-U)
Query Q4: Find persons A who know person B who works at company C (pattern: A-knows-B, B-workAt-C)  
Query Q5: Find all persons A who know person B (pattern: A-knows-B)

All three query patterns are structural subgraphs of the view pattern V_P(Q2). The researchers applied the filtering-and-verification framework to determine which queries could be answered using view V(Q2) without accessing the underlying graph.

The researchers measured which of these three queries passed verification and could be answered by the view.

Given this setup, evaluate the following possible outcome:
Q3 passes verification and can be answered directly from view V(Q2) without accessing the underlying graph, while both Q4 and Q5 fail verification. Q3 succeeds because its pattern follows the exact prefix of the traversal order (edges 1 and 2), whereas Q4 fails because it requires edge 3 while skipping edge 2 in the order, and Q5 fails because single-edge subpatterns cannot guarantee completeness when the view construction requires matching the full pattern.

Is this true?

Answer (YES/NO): NO